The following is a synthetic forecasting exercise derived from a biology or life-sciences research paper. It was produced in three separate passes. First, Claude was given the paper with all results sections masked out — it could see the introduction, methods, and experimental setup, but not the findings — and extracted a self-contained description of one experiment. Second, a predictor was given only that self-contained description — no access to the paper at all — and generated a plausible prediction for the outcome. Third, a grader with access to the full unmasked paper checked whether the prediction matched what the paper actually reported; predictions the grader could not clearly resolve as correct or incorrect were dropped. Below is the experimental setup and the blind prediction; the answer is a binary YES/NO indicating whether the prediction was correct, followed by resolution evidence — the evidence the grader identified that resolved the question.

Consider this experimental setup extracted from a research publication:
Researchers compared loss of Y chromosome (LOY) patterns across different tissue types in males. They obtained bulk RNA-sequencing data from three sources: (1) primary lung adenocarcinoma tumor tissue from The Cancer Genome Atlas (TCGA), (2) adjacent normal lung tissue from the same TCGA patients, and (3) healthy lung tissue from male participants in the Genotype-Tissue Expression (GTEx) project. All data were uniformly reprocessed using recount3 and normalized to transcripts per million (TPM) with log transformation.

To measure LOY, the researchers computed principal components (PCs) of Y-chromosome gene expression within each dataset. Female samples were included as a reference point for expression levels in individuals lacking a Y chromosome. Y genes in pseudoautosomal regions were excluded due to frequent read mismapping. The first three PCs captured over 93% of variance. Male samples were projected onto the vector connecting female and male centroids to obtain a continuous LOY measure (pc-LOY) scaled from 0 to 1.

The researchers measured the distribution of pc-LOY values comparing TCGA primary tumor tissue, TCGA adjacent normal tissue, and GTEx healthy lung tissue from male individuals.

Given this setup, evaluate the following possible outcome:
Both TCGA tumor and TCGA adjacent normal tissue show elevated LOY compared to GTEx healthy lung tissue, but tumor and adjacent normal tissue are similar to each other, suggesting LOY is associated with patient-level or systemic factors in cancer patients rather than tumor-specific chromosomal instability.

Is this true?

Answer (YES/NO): NO